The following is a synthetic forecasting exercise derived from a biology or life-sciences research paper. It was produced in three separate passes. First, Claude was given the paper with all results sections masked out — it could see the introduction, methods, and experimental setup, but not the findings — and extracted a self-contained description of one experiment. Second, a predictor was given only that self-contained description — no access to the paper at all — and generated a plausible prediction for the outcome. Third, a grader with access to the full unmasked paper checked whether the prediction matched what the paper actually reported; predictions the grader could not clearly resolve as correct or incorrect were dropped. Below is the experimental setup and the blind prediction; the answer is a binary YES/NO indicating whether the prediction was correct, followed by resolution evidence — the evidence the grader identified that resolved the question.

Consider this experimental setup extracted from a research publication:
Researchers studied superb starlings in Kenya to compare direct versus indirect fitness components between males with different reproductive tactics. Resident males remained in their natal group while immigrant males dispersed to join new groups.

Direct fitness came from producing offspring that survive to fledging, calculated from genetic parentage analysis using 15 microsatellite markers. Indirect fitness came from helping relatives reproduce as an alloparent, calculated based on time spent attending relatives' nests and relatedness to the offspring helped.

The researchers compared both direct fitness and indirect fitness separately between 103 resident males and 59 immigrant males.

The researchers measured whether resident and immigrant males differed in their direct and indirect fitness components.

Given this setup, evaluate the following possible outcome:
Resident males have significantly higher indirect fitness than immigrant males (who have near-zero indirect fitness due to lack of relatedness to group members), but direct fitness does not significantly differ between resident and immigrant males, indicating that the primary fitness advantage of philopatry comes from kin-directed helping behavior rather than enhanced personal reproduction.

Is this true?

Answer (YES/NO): YES